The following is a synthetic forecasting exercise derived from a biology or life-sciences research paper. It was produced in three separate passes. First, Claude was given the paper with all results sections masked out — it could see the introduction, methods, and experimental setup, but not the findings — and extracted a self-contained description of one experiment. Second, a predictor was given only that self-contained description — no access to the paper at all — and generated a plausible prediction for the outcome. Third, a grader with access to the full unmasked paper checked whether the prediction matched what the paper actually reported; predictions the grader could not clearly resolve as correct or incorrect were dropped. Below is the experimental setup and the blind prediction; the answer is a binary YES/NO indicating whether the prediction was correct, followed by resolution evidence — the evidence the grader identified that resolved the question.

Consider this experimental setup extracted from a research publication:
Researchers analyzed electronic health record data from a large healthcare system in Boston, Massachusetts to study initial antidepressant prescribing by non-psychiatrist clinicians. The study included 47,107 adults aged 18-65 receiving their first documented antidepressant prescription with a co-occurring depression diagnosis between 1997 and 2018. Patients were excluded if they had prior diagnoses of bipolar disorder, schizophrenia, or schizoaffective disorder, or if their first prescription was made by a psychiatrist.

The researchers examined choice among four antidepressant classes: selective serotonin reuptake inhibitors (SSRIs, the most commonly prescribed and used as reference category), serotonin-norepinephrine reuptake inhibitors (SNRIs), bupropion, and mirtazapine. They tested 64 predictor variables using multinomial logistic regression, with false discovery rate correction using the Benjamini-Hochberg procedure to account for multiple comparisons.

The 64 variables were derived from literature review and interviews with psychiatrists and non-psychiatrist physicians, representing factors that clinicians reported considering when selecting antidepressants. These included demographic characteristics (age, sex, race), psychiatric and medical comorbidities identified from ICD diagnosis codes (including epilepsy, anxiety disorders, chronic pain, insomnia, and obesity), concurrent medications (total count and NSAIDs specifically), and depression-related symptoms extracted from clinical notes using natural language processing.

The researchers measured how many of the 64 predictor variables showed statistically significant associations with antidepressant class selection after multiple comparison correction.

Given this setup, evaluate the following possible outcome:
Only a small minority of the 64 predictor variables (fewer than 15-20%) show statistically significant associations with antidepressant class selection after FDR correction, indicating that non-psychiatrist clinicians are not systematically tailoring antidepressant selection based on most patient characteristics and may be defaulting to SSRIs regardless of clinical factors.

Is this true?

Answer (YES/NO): NO